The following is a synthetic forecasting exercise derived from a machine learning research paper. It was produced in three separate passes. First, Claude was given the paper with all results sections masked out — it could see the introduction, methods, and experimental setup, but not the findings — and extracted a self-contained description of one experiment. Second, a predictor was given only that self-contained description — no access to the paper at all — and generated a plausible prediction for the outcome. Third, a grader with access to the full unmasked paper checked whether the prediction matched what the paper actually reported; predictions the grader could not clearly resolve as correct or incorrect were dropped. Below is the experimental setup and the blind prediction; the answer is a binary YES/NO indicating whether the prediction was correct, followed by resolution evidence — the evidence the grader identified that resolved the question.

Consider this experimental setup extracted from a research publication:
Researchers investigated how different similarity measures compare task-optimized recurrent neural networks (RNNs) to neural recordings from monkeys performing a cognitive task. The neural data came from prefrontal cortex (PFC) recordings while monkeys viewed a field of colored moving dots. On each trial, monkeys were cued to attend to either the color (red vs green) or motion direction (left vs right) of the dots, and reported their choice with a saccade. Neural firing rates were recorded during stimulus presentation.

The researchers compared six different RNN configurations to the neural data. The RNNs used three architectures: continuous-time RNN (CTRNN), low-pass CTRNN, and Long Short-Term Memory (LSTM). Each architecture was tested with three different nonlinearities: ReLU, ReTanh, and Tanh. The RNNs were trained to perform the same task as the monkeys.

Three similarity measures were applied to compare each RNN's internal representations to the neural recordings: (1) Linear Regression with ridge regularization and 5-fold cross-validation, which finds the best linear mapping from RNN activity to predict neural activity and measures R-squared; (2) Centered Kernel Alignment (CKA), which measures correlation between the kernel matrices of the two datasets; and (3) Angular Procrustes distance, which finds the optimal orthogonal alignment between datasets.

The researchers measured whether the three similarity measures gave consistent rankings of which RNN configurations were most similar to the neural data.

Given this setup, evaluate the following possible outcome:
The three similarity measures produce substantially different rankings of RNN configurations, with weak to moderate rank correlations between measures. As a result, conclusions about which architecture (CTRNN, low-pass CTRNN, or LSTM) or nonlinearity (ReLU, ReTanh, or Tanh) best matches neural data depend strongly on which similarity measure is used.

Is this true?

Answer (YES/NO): YES